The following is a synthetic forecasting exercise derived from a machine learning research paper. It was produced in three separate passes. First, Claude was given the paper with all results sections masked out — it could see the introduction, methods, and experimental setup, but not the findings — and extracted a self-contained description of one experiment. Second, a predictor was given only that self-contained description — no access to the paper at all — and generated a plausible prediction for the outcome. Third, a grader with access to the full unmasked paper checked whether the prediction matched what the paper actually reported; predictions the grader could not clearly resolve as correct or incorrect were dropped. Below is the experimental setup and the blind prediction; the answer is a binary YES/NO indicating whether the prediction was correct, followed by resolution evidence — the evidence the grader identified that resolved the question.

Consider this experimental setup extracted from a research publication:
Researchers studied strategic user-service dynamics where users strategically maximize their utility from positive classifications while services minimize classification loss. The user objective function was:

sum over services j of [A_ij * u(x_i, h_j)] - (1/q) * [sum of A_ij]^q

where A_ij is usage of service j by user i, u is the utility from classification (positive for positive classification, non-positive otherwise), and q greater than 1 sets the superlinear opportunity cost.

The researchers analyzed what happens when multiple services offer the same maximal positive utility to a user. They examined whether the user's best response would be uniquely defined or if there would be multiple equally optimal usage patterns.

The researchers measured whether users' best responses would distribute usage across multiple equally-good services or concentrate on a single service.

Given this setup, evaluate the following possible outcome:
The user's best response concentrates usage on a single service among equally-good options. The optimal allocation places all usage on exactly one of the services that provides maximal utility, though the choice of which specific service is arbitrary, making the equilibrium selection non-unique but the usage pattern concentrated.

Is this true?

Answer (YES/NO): NO